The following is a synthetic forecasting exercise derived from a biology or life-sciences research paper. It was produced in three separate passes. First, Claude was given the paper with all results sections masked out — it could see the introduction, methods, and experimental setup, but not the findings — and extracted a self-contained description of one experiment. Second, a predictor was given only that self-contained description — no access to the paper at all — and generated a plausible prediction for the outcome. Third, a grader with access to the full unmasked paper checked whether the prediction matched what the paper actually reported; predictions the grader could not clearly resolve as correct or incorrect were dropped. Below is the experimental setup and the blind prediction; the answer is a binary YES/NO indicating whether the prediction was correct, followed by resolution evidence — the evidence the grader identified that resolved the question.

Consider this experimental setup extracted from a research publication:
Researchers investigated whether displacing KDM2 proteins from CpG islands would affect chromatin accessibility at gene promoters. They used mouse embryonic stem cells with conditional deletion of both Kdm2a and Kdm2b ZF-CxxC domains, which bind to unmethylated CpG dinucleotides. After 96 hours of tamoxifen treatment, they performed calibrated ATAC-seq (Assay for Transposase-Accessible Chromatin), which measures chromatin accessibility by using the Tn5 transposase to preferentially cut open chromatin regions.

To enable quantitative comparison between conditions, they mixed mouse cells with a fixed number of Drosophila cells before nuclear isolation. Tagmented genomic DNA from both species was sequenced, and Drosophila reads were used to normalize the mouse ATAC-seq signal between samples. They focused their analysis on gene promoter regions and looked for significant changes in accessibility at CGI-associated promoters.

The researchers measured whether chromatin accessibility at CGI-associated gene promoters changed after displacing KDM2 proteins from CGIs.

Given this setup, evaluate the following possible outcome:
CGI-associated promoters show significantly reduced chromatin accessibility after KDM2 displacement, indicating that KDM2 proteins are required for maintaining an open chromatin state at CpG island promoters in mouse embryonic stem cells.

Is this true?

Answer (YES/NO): NO